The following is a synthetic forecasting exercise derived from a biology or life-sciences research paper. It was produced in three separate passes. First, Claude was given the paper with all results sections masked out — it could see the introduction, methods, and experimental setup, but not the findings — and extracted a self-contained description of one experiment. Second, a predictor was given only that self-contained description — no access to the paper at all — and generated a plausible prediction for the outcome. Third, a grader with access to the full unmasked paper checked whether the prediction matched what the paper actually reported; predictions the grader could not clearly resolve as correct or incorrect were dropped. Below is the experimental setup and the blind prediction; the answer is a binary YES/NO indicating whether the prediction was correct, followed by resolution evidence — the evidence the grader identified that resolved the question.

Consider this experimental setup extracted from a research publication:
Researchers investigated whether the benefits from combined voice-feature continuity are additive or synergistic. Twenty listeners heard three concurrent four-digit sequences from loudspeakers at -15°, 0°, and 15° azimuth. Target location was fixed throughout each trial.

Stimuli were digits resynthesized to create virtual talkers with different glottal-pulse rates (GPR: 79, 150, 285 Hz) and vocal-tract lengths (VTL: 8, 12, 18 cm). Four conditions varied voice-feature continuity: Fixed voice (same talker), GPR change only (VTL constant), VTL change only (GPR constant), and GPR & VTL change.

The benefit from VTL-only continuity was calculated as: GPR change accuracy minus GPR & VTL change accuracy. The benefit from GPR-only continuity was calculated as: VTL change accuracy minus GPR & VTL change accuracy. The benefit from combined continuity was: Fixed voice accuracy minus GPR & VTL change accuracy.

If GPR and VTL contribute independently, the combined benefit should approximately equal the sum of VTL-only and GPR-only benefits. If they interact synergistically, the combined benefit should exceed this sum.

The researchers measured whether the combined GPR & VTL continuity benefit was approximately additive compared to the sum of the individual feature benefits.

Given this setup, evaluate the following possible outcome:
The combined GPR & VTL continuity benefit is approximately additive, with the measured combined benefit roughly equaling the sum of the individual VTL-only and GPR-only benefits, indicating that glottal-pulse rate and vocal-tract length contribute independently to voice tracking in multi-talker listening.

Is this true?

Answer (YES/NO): YES